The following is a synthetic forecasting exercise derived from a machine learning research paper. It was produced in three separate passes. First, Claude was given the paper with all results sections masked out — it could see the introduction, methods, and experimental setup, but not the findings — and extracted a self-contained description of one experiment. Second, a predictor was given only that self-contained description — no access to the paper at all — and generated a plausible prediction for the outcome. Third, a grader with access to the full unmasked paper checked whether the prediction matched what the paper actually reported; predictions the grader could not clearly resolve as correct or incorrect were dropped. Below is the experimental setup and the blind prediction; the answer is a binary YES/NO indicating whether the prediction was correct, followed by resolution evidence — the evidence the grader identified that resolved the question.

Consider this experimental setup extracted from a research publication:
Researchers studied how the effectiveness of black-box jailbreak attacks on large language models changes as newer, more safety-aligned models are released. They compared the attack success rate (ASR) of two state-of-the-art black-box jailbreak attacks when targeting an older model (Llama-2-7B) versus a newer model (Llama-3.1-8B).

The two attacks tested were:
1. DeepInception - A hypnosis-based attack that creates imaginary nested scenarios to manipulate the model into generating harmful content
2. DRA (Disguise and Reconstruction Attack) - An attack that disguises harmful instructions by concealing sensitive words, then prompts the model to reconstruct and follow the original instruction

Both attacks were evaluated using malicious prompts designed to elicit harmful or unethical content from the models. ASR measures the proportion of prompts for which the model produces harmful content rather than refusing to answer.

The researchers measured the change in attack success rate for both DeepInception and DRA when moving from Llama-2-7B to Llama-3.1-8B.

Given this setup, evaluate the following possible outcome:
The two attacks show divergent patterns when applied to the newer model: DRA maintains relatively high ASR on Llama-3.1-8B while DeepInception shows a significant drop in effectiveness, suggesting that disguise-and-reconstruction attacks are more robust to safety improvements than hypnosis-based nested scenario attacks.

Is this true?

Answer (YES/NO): NO